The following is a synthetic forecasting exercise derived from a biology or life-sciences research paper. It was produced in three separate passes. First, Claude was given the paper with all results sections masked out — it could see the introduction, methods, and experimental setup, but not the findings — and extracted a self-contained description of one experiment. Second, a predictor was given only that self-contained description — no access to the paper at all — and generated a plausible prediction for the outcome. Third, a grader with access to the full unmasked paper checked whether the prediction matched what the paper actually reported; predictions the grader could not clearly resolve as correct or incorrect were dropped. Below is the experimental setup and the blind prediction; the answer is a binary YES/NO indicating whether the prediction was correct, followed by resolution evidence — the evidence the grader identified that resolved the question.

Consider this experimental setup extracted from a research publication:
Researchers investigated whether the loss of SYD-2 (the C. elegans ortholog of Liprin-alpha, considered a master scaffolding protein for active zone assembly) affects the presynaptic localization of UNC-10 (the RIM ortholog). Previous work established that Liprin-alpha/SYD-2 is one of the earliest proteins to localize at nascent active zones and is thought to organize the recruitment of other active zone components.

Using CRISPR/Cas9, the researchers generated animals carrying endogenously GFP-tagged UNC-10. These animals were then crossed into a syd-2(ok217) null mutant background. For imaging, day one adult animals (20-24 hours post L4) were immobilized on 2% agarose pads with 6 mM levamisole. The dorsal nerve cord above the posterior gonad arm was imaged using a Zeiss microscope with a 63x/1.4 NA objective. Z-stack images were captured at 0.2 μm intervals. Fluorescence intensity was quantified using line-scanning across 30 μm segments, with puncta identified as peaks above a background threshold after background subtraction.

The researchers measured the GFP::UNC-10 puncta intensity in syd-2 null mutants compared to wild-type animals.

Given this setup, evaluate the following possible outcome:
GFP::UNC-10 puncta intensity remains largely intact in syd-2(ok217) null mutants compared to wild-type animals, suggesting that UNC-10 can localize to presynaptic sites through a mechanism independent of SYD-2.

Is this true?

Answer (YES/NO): NO